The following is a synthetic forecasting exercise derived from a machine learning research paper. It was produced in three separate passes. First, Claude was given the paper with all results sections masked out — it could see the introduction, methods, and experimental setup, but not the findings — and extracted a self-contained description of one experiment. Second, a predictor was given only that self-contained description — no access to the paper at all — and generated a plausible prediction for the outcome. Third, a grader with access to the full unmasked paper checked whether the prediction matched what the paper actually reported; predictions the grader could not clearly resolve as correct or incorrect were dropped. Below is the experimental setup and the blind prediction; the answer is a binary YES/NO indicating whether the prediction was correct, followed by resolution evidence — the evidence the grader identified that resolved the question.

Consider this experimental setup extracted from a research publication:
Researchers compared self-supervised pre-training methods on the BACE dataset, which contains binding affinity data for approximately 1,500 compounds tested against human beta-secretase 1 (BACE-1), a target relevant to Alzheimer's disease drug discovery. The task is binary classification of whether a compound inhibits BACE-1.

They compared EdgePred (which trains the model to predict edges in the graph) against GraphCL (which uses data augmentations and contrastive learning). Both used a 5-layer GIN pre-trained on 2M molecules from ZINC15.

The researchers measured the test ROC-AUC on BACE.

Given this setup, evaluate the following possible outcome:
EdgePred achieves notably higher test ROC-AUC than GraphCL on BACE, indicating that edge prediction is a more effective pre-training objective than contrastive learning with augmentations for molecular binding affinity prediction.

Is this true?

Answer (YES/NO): NO